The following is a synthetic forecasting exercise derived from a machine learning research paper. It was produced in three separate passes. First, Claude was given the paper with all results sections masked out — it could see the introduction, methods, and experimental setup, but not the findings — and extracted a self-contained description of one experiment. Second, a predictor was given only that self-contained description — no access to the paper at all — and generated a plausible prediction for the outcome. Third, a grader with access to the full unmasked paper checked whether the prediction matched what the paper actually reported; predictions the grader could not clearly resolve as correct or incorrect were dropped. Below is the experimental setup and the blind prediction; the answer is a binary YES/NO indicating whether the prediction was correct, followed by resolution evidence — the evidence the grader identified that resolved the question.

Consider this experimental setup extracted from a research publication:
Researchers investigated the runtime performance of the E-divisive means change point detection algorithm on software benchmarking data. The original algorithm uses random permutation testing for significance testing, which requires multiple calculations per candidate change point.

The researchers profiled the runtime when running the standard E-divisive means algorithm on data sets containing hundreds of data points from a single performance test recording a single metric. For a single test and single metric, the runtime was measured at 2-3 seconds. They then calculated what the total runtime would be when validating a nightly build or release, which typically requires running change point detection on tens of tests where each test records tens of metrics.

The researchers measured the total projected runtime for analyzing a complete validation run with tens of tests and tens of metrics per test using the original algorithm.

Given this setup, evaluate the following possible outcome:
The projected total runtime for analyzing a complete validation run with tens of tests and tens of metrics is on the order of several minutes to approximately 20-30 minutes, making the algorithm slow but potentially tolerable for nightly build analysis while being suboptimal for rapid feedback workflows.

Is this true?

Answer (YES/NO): NO